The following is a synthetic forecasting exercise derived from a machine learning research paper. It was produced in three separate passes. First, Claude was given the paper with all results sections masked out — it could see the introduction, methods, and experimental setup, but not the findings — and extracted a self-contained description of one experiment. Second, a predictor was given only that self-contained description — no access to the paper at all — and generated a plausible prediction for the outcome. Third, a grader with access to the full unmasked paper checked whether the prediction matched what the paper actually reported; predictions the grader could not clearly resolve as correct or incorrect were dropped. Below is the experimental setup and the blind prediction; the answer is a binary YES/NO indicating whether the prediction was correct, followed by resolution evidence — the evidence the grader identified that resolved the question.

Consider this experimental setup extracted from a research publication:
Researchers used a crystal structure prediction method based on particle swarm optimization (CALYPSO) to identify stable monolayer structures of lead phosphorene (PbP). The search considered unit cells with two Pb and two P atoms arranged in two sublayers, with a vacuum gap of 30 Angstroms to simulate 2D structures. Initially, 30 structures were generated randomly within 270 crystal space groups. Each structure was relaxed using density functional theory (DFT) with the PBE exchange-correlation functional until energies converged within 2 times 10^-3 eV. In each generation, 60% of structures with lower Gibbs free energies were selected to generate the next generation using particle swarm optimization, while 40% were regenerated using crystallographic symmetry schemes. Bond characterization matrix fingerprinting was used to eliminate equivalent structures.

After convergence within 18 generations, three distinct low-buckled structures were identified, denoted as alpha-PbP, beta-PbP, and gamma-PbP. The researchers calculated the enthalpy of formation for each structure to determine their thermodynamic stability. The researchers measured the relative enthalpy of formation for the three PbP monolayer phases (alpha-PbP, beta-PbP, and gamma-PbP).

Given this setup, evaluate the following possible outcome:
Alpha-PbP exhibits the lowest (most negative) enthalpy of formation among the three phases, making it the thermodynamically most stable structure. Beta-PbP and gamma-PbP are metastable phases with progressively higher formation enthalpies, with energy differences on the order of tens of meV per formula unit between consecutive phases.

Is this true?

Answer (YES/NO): NO